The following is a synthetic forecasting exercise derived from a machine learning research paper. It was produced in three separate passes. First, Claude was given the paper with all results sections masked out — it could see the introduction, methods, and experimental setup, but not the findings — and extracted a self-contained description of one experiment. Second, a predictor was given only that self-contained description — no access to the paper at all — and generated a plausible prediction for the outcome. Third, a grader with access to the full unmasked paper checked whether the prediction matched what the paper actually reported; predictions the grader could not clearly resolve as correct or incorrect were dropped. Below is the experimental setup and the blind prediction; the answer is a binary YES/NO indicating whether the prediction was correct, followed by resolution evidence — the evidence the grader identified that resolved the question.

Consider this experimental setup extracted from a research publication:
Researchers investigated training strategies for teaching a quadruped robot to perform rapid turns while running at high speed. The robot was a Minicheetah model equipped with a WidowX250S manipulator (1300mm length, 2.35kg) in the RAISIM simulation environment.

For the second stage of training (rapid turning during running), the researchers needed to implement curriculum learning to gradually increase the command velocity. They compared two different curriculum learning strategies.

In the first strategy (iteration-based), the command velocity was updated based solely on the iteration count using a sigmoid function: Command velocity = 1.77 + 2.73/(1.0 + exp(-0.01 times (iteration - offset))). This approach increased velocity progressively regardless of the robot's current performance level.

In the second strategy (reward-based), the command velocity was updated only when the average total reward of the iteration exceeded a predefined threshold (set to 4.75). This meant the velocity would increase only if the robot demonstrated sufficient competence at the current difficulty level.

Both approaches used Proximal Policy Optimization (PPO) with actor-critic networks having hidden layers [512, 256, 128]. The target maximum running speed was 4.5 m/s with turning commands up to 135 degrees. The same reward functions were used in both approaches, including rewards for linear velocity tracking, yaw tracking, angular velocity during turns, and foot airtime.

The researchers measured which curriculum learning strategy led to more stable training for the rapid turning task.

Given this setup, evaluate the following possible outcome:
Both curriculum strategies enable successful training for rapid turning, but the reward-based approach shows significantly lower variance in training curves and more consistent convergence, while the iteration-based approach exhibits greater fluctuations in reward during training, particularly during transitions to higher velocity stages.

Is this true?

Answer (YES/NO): NO